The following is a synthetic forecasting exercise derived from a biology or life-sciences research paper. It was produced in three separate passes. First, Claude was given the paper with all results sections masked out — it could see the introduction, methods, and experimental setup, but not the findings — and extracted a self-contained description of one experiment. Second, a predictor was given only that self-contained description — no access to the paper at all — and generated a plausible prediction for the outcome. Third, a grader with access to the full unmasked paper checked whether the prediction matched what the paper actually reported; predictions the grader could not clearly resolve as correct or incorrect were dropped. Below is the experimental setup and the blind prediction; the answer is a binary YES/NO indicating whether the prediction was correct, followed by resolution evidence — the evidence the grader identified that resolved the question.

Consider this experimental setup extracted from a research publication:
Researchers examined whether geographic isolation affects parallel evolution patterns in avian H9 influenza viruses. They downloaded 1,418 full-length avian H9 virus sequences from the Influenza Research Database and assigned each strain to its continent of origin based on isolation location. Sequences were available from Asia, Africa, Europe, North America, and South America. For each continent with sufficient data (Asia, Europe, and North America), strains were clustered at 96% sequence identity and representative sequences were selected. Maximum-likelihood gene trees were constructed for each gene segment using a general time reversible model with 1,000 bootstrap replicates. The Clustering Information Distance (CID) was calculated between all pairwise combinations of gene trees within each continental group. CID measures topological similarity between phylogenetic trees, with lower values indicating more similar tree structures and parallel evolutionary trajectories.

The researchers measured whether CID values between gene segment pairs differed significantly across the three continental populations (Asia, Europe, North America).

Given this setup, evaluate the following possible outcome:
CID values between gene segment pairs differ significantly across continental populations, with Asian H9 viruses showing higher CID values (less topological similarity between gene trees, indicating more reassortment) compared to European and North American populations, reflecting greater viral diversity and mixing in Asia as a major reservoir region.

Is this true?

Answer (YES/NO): NO